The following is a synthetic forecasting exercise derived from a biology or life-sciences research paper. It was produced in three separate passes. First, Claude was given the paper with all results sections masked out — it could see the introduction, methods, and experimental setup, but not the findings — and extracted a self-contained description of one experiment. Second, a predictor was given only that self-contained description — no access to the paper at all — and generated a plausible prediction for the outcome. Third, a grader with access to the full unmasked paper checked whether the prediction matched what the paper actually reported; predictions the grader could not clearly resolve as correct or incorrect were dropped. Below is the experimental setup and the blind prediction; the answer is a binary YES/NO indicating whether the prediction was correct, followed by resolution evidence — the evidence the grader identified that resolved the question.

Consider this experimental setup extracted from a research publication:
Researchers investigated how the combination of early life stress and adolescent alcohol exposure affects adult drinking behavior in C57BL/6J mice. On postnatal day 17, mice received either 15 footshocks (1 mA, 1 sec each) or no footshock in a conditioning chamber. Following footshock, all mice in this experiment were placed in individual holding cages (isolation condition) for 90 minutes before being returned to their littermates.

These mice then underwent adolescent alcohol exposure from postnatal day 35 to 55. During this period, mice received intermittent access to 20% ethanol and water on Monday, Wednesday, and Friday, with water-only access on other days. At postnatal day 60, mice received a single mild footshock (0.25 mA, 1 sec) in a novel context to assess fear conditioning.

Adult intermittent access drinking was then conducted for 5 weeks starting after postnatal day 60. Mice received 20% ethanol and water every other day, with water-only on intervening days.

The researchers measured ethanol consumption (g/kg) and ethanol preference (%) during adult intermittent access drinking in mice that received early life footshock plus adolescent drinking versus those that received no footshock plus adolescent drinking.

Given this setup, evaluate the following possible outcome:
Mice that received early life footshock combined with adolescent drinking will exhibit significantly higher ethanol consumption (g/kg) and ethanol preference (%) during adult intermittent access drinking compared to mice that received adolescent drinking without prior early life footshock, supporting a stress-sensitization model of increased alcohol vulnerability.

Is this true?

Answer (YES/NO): NO